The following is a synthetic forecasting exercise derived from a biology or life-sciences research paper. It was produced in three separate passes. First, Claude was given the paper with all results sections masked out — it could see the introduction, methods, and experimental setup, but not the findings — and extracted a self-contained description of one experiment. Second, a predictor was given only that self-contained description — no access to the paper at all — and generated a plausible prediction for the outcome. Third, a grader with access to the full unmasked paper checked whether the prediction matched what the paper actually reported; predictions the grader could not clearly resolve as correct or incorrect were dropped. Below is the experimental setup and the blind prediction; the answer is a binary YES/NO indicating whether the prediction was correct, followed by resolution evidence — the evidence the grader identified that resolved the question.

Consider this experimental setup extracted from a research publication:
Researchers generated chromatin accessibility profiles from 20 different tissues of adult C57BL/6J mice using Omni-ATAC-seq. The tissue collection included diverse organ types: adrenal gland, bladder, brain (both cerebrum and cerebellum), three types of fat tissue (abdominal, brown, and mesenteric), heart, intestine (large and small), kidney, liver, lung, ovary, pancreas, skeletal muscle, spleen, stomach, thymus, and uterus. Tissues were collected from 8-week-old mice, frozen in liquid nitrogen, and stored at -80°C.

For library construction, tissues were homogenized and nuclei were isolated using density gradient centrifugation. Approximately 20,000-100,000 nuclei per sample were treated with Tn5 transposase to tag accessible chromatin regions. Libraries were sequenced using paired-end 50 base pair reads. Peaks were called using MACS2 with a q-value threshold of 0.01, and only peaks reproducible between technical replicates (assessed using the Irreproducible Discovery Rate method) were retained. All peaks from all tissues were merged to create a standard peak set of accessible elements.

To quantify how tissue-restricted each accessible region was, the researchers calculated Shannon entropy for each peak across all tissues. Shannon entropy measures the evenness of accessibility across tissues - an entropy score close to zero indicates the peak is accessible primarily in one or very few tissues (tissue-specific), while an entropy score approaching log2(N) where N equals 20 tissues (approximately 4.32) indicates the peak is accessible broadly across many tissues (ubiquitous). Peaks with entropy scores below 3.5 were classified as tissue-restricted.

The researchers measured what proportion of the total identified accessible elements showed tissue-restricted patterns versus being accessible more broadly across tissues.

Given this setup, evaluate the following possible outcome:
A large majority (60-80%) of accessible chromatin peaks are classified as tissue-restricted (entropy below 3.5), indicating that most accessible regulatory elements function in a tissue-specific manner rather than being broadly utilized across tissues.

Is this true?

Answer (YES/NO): NO